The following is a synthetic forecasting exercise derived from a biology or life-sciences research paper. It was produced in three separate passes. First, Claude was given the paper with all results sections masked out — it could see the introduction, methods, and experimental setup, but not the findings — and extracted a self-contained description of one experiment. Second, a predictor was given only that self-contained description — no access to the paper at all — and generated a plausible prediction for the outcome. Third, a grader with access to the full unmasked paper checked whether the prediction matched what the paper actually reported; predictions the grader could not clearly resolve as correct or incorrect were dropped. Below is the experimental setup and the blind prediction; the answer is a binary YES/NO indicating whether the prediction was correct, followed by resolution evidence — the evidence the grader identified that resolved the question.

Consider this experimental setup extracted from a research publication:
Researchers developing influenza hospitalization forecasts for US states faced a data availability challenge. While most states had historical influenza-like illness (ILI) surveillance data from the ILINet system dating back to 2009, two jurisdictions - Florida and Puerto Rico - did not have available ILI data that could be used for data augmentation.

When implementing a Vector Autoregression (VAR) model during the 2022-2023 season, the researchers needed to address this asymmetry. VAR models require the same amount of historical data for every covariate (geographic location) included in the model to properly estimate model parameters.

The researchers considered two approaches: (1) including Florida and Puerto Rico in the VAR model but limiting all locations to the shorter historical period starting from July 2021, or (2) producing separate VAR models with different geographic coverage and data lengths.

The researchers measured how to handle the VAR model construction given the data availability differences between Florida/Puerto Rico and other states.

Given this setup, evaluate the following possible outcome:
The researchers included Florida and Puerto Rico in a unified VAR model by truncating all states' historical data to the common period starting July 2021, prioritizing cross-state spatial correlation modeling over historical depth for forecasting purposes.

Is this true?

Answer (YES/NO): NO